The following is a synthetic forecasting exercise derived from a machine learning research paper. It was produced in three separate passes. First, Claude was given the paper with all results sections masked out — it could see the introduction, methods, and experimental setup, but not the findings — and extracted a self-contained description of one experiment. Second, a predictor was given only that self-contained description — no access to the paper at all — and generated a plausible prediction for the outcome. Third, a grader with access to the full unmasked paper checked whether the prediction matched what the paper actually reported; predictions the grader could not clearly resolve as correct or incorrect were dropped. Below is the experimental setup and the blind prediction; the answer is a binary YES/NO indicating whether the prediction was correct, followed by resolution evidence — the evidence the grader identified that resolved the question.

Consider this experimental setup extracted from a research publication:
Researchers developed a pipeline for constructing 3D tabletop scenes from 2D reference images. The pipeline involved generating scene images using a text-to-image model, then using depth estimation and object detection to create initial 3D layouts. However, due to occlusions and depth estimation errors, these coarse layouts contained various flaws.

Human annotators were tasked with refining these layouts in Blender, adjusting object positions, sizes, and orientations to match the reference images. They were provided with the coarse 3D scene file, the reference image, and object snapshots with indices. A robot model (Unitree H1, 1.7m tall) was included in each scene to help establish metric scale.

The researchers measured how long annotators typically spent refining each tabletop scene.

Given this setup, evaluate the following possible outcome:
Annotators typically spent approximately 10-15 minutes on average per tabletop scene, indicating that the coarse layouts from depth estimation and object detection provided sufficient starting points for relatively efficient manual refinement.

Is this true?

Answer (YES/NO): NO